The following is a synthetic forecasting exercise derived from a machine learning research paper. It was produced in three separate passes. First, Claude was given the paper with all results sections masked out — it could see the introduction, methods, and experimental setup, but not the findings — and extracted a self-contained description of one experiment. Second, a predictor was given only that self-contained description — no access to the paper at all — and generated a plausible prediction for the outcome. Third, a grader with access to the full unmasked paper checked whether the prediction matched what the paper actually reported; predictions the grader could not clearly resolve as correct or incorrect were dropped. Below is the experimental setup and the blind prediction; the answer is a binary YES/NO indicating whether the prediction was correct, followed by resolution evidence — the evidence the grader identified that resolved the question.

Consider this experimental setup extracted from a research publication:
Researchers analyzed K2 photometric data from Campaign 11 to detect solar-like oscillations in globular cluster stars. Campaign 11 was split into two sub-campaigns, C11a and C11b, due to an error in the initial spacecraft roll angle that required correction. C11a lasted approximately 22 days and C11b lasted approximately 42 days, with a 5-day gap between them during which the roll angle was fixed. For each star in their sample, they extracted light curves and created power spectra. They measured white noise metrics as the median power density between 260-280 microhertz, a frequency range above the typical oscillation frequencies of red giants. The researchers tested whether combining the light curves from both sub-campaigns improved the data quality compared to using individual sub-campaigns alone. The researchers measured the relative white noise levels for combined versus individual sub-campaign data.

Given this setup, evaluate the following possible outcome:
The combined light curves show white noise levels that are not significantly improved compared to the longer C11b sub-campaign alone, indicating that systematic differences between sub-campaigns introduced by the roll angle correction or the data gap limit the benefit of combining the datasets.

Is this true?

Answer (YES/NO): NO